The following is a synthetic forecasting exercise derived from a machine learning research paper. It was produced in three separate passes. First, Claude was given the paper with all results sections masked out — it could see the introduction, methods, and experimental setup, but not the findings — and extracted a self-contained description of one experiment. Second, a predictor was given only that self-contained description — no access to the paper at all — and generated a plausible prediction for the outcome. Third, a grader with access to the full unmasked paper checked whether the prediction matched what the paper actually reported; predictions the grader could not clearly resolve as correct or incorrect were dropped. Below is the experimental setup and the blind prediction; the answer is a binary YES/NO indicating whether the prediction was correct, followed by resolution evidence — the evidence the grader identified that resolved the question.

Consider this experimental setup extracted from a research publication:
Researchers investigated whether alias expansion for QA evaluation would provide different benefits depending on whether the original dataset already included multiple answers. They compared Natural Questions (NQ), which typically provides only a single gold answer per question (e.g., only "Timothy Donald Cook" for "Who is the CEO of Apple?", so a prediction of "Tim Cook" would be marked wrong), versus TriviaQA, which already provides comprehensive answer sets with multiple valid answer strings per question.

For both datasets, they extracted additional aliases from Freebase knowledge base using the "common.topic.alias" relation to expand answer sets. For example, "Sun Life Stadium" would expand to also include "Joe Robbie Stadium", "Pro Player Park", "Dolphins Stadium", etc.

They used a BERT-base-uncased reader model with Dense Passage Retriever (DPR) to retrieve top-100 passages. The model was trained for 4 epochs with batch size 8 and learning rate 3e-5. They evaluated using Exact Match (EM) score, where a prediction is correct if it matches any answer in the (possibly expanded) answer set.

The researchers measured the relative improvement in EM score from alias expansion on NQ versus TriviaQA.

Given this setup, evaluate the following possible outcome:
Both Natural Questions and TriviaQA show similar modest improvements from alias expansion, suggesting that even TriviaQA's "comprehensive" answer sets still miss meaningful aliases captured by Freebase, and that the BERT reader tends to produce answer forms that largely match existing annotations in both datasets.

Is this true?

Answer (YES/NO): NO